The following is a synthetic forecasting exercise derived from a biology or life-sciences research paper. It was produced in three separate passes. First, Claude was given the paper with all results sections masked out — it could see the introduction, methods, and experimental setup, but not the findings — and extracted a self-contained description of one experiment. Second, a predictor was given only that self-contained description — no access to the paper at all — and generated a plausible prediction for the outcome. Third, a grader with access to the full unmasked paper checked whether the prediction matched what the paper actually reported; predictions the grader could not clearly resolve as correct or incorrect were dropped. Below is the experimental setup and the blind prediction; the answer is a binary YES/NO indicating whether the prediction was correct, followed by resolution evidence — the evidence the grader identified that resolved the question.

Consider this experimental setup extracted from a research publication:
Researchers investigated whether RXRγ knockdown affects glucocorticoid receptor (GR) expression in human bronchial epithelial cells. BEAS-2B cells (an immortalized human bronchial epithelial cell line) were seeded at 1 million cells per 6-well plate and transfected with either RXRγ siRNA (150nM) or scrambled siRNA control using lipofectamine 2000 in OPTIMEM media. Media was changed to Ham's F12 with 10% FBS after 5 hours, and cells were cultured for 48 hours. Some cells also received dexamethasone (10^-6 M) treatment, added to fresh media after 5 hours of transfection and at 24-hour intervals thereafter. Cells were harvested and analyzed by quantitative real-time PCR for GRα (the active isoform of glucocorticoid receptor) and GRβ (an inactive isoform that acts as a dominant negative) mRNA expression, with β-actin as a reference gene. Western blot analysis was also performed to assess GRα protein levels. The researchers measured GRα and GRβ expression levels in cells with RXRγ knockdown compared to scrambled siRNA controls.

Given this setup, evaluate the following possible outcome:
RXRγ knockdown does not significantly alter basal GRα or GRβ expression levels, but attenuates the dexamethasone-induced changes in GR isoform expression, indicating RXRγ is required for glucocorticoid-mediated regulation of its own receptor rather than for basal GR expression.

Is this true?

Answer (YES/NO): NO